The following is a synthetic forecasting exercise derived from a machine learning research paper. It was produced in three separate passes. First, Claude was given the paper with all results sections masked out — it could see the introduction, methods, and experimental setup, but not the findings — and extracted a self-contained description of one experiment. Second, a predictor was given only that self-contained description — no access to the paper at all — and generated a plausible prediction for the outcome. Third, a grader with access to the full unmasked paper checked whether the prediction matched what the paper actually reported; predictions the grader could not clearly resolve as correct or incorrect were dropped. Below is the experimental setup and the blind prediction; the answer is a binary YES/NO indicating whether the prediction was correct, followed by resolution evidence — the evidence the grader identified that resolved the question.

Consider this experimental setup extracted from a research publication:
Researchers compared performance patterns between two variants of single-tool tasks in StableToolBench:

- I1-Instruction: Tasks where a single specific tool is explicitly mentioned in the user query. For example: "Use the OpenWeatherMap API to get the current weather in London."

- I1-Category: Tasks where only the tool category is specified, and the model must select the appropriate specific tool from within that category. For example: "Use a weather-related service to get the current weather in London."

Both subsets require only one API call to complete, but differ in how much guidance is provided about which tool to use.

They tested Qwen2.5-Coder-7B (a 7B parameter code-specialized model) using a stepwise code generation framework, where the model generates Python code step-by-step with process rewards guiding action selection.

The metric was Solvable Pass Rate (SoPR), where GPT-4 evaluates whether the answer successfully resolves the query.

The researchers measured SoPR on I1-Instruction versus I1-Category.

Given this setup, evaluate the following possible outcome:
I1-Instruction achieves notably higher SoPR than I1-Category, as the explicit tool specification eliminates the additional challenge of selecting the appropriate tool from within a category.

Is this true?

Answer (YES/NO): NO